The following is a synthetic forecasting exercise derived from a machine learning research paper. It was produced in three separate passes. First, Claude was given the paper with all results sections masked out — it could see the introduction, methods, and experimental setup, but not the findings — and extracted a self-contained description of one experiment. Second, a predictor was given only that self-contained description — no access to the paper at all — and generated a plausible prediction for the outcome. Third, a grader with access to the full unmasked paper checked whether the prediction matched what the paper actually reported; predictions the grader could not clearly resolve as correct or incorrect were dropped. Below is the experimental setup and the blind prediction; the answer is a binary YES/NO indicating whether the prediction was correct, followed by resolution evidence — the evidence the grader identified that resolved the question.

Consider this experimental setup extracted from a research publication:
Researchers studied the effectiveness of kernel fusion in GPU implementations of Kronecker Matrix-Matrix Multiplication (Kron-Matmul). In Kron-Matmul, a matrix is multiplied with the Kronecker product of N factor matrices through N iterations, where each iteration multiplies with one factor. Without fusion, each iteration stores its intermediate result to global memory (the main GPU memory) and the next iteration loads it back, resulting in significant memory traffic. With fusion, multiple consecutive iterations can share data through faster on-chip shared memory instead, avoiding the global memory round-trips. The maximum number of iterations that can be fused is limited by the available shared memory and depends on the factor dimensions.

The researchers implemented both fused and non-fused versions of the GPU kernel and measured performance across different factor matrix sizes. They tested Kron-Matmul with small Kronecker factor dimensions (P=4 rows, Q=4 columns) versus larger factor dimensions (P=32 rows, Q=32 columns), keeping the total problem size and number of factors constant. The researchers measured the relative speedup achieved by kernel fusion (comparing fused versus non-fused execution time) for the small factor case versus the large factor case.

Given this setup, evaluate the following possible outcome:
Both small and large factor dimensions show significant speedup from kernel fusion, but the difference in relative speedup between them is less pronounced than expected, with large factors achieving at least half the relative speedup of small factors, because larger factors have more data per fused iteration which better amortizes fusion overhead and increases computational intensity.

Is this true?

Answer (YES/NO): NO